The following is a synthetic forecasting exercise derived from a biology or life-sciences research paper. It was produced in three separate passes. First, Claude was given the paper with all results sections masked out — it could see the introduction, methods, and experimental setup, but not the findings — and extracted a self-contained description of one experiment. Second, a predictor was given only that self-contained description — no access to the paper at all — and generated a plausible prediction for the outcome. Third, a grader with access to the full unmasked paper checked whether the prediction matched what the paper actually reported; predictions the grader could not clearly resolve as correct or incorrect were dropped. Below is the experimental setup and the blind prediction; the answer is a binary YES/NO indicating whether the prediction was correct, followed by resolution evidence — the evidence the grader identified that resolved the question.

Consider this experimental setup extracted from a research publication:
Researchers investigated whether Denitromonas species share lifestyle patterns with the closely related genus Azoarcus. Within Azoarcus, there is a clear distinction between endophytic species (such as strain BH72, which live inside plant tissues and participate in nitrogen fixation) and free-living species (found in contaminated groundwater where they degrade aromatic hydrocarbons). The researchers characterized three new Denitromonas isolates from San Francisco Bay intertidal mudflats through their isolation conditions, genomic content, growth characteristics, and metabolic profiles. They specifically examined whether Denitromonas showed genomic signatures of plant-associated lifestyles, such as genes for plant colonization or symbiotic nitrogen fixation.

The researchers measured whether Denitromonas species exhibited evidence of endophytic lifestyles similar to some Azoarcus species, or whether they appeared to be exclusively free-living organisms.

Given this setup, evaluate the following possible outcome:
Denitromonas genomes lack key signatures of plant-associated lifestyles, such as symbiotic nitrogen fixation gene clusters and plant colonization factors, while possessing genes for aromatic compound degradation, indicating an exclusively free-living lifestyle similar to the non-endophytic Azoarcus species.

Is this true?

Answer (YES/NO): NO